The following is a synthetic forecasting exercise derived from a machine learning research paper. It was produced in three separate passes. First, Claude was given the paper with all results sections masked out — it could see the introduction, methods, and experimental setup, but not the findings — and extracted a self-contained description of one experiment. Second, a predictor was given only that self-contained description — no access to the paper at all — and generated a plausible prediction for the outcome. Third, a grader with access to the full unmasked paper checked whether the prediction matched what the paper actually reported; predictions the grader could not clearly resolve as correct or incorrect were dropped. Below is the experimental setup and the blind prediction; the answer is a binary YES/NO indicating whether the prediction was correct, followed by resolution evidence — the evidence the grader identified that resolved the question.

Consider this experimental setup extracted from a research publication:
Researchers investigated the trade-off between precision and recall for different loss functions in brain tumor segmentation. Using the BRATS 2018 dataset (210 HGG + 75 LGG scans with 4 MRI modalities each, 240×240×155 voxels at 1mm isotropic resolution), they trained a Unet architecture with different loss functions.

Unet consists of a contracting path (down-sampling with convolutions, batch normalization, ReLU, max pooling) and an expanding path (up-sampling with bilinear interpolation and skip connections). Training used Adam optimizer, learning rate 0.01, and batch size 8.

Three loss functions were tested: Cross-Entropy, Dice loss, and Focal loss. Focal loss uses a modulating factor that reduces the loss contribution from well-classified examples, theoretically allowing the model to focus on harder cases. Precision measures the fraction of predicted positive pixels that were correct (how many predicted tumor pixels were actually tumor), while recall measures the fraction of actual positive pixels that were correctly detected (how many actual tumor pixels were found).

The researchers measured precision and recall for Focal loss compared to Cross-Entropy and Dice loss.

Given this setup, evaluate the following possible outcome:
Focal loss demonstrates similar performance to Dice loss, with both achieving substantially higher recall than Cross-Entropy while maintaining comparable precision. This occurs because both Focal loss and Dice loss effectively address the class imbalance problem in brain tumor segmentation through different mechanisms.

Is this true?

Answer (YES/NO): NO